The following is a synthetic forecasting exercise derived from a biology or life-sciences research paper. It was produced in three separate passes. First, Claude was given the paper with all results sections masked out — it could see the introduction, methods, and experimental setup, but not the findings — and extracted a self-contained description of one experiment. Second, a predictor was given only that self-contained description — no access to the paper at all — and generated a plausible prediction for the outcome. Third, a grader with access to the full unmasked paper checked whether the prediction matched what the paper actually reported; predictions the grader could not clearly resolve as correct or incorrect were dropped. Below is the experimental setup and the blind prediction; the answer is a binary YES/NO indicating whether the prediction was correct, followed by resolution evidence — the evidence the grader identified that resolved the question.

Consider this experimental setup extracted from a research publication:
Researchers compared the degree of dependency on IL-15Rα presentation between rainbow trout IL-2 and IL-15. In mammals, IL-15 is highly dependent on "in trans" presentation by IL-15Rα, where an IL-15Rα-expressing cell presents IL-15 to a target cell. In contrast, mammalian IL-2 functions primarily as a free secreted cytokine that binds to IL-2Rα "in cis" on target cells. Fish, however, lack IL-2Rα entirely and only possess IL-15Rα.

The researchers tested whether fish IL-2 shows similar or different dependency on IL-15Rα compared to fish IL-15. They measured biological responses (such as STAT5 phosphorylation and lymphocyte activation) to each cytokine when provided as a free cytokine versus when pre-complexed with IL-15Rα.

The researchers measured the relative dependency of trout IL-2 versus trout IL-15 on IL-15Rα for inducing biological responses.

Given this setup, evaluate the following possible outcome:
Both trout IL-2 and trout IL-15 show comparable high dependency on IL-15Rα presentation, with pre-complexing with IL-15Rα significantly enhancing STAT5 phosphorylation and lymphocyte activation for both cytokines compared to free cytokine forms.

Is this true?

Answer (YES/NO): NO